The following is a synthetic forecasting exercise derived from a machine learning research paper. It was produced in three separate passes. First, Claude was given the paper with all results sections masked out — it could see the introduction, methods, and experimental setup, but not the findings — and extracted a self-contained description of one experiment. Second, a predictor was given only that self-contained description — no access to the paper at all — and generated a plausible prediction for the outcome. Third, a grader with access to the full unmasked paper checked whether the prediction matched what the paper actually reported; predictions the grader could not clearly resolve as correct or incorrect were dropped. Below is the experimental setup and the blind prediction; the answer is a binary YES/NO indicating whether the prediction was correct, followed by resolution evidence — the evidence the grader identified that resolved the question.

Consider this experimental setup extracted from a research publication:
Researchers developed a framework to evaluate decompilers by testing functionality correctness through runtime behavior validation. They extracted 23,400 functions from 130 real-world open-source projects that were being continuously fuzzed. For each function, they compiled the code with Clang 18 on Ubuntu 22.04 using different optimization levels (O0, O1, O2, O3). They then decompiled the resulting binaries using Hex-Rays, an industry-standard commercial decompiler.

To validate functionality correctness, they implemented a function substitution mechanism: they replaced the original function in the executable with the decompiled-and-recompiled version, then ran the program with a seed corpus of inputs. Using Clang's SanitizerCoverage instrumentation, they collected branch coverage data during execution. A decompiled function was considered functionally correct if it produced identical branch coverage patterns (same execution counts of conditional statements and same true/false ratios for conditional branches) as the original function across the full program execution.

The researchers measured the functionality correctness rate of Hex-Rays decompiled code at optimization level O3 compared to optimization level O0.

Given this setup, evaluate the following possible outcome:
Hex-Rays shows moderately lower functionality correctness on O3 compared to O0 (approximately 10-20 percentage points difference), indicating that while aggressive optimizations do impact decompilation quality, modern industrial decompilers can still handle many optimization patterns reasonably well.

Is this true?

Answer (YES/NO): YES